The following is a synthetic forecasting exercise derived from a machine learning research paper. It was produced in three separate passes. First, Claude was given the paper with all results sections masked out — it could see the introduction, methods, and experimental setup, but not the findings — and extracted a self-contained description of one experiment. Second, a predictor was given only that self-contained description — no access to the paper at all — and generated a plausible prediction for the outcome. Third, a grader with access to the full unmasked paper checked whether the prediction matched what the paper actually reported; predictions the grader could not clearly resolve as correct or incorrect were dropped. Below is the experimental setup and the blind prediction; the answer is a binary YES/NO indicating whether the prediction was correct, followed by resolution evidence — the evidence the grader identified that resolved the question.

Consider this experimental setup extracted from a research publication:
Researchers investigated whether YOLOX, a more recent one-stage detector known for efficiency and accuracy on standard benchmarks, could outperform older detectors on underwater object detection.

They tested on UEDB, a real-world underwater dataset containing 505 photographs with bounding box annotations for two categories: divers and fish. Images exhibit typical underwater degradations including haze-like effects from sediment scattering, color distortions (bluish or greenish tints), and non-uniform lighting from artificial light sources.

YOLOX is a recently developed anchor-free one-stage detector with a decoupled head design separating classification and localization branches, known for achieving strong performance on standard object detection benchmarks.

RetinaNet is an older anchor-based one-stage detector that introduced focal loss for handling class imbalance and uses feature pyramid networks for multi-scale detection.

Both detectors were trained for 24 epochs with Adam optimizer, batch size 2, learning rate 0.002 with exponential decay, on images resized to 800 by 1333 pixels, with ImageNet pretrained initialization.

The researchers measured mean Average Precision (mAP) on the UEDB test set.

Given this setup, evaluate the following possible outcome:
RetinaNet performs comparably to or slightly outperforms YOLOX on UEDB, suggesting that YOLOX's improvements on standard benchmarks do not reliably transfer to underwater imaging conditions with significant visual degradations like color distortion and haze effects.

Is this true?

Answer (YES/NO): NO